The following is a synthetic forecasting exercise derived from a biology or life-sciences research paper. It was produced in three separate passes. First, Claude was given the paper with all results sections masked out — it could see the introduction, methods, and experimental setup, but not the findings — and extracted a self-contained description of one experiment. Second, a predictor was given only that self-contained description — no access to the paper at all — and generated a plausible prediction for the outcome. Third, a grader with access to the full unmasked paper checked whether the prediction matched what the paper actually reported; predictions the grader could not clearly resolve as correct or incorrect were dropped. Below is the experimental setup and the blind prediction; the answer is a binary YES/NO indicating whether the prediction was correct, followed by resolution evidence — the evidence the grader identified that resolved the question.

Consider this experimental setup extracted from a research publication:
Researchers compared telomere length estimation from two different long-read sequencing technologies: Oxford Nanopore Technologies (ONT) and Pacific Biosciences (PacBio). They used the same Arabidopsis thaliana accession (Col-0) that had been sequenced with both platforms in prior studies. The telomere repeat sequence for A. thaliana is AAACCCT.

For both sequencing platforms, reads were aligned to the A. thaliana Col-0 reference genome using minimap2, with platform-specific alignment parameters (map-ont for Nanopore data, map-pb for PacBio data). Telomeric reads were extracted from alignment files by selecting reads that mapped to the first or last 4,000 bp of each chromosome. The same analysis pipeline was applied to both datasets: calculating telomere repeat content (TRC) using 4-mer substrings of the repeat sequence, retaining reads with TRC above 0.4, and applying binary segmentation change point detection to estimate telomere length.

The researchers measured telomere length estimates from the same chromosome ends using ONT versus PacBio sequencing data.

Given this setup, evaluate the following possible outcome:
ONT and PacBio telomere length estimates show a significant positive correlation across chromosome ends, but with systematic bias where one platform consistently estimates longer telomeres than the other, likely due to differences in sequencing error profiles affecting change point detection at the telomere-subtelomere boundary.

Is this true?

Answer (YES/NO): NO